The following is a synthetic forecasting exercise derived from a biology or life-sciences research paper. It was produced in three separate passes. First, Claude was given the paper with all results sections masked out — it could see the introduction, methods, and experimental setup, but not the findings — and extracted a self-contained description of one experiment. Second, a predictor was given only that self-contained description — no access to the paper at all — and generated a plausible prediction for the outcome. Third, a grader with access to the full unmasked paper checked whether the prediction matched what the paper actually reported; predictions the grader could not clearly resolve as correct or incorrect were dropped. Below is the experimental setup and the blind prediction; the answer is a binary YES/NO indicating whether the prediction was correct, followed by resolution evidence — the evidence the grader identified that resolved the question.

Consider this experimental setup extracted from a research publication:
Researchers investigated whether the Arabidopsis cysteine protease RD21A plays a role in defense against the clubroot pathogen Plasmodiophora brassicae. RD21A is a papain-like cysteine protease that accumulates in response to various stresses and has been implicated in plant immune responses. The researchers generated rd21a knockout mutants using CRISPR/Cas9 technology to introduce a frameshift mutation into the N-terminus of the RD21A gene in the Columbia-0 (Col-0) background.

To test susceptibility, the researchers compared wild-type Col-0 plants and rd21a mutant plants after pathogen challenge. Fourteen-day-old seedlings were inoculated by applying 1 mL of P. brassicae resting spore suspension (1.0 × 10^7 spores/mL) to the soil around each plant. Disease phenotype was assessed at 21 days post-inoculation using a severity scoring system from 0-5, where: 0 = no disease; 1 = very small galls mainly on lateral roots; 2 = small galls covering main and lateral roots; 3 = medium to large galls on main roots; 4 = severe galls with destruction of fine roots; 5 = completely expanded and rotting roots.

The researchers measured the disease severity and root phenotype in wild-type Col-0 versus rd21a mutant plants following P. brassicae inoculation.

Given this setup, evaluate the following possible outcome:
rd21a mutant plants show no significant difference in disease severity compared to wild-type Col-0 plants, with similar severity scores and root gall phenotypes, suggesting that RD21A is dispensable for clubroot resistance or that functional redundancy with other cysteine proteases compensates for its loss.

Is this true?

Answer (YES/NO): NO